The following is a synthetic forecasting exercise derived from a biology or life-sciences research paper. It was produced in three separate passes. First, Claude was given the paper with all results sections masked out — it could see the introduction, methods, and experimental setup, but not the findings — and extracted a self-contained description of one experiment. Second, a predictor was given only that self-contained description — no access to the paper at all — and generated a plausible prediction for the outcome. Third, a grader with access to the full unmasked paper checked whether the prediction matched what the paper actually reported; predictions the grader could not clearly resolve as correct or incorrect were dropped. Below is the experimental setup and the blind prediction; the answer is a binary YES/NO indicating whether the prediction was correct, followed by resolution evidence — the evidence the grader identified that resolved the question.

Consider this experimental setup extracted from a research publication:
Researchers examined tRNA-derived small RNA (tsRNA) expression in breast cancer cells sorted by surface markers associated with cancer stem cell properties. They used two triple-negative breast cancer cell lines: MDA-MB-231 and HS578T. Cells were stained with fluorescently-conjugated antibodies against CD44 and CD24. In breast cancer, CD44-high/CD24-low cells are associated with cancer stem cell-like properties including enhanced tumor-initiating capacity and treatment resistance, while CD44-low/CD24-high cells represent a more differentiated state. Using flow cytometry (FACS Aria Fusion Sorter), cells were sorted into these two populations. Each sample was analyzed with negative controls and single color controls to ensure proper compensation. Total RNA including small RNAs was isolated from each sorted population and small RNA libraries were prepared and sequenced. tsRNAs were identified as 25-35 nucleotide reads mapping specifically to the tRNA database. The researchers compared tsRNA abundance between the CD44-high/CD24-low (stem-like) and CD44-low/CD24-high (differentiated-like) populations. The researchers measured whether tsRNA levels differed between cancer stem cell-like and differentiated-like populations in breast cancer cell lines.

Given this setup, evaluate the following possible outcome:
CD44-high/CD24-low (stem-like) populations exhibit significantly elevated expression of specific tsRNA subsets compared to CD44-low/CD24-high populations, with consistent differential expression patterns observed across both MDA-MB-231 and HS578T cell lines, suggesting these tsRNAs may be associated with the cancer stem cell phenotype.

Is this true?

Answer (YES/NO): NO